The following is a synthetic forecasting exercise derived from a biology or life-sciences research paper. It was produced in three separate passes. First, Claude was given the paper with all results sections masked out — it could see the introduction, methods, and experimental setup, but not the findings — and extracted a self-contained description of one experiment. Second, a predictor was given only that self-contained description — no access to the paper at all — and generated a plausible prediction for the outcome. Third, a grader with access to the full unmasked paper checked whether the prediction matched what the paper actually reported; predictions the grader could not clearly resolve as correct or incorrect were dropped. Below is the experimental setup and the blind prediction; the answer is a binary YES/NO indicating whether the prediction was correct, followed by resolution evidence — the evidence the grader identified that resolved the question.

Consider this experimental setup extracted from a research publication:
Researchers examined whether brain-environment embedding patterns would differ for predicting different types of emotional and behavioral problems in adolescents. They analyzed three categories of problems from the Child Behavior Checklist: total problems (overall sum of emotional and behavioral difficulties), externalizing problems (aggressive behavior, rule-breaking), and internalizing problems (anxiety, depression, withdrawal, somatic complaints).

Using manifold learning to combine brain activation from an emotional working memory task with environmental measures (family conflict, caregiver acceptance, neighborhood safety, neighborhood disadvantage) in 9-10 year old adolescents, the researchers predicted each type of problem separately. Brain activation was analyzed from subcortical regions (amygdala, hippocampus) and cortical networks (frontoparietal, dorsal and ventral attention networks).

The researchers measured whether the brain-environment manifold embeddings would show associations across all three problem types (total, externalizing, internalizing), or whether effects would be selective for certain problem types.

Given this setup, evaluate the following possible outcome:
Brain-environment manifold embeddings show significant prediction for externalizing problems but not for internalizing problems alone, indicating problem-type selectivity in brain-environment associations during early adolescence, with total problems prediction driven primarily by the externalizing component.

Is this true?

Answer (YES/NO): NO